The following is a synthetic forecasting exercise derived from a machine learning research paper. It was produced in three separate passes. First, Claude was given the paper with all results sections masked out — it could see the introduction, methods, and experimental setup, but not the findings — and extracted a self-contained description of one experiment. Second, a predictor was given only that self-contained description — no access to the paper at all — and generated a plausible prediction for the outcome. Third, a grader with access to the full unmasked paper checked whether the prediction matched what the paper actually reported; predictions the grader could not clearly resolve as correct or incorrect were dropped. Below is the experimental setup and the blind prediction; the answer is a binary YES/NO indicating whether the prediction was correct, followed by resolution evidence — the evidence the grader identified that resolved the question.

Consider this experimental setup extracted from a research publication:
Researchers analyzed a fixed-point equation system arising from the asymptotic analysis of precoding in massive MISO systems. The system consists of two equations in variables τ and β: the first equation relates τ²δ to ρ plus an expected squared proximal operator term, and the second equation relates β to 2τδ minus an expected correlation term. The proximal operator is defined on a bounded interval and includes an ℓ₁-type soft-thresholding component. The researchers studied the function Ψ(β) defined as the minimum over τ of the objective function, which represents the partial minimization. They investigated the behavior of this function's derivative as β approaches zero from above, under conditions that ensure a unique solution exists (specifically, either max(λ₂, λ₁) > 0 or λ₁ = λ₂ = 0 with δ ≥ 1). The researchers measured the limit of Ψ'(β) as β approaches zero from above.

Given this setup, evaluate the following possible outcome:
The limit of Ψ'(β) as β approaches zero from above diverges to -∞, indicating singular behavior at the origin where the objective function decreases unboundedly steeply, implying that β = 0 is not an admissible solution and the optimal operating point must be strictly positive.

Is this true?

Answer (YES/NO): NO